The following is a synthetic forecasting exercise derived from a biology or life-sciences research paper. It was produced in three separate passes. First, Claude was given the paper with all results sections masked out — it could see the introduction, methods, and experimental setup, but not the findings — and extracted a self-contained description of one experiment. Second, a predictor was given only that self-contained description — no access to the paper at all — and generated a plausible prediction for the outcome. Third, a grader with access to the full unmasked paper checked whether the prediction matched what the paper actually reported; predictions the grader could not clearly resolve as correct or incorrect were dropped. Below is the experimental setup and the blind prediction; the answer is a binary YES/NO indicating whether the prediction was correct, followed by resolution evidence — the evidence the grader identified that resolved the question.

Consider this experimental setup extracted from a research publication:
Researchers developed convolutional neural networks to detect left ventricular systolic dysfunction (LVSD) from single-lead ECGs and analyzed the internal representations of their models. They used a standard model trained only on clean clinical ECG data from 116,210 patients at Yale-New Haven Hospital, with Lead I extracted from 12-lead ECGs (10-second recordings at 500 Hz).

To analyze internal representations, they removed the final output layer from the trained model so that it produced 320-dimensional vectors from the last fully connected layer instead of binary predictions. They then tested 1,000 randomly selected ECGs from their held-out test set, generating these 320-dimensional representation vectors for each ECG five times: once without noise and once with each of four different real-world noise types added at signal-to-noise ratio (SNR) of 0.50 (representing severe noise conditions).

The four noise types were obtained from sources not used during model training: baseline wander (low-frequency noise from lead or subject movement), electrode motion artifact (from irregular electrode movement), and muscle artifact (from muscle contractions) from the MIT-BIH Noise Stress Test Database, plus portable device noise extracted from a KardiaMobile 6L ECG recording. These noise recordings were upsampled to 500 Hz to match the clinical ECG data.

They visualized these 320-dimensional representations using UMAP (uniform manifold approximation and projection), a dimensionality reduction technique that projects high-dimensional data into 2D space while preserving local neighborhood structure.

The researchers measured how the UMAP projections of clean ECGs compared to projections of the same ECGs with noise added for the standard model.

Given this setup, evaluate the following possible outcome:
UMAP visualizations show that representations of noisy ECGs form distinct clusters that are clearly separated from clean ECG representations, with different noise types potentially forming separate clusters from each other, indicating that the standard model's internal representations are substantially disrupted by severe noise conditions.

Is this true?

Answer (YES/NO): YES